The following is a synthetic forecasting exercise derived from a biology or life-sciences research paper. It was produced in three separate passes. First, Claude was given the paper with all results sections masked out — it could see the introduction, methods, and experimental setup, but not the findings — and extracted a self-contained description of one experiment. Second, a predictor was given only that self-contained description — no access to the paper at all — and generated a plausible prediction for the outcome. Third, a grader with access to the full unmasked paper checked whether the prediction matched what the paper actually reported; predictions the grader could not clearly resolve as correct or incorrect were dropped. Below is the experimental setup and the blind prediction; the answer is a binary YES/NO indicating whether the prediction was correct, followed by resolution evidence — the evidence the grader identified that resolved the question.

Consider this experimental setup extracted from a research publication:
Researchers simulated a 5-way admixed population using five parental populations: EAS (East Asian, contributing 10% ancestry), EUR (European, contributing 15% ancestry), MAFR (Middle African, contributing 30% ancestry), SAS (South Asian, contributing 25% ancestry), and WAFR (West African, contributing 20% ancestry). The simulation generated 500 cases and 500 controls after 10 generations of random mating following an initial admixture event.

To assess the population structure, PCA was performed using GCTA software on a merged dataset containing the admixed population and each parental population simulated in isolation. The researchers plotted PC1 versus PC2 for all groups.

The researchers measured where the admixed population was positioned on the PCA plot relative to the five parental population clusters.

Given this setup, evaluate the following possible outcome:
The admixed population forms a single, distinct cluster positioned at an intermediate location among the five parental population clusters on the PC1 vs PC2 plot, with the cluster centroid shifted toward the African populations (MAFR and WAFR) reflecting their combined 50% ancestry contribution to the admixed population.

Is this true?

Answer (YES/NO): NO